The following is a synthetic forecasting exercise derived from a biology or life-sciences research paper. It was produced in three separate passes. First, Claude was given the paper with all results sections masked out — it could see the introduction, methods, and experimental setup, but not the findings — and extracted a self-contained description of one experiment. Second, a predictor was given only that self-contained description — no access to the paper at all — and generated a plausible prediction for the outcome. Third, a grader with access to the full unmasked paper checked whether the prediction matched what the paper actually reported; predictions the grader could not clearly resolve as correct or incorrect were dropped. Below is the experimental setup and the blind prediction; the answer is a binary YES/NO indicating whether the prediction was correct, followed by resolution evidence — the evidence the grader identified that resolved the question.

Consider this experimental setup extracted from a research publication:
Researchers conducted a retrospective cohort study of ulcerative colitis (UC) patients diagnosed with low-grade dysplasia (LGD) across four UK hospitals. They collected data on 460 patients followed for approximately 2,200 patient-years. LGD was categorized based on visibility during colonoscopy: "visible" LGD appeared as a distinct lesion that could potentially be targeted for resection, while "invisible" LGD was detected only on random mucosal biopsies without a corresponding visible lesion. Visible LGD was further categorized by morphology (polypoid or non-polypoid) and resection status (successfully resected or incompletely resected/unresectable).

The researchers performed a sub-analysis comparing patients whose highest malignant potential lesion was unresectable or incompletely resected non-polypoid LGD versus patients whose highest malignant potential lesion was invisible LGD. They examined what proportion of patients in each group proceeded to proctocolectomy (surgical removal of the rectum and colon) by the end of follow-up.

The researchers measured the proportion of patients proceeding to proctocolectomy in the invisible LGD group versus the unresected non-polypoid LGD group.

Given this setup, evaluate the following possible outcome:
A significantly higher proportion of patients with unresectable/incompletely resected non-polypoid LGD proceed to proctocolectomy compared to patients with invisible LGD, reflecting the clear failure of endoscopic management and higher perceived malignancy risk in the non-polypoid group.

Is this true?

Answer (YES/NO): YES